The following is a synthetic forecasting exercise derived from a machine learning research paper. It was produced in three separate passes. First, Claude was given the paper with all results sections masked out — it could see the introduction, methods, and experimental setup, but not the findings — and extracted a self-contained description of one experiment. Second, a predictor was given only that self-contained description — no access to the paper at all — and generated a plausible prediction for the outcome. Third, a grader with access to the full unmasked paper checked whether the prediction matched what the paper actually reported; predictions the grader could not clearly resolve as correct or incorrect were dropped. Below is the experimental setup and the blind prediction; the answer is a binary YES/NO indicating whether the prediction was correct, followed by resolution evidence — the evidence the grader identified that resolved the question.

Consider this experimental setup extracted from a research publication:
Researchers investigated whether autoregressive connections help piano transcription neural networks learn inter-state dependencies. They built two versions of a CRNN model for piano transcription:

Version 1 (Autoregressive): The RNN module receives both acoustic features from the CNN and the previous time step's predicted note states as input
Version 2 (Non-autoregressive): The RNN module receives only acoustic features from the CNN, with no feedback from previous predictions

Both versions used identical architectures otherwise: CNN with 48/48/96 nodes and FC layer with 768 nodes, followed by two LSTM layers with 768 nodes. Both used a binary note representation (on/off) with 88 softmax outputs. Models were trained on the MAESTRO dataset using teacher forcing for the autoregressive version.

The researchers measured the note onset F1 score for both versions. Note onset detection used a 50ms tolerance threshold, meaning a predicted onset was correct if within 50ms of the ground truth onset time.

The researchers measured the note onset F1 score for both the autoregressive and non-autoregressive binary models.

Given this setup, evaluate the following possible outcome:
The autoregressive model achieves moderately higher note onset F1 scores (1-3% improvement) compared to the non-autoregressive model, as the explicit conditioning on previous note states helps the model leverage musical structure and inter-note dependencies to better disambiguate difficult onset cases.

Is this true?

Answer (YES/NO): YES